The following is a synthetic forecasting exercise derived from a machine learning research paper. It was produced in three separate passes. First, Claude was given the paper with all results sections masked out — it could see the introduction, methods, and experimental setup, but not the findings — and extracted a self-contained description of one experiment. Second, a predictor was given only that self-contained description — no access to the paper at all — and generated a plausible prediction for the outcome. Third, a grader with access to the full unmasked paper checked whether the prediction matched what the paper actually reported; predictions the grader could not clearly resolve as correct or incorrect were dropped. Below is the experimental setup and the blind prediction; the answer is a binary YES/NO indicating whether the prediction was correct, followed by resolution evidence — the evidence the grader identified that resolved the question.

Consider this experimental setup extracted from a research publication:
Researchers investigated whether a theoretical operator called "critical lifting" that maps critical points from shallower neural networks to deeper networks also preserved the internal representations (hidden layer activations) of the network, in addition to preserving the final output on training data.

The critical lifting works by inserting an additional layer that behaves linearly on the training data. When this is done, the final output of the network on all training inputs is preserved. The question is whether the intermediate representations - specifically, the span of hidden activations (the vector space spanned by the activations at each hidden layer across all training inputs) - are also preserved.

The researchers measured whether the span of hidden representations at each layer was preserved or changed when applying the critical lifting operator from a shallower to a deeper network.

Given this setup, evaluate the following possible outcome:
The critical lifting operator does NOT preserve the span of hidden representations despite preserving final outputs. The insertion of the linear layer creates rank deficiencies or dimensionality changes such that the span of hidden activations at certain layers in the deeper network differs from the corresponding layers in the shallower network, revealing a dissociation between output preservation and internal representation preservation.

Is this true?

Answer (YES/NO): NO